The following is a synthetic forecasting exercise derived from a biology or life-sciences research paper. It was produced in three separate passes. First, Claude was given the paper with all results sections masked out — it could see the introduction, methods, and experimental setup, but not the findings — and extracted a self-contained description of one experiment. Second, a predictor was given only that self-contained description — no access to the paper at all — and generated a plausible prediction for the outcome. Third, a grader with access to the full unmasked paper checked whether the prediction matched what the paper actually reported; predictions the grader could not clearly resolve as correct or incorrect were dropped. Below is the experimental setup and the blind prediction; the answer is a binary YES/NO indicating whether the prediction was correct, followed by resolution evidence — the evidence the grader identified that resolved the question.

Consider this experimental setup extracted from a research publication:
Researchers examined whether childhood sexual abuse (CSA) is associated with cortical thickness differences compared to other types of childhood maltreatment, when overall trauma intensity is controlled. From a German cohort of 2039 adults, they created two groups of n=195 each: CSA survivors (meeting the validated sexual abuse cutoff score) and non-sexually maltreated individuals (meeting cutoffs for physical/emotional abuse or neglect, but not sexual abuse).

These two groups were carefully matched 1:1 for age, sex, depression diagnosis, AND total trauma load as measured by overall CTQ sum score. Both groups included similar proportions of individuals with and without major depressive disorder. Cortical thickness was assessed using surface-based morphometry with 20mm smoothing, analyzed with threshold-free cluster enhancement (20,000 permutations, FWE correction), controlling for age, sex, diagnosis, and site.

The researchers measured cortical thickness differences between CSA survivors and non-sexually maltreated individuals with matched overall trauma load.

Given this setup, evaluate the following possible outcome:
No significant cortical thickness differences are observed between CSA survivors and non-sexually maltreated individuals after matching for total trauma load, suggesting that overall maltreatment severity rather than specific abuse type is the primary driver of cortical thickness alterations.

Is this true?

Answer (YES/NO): NO